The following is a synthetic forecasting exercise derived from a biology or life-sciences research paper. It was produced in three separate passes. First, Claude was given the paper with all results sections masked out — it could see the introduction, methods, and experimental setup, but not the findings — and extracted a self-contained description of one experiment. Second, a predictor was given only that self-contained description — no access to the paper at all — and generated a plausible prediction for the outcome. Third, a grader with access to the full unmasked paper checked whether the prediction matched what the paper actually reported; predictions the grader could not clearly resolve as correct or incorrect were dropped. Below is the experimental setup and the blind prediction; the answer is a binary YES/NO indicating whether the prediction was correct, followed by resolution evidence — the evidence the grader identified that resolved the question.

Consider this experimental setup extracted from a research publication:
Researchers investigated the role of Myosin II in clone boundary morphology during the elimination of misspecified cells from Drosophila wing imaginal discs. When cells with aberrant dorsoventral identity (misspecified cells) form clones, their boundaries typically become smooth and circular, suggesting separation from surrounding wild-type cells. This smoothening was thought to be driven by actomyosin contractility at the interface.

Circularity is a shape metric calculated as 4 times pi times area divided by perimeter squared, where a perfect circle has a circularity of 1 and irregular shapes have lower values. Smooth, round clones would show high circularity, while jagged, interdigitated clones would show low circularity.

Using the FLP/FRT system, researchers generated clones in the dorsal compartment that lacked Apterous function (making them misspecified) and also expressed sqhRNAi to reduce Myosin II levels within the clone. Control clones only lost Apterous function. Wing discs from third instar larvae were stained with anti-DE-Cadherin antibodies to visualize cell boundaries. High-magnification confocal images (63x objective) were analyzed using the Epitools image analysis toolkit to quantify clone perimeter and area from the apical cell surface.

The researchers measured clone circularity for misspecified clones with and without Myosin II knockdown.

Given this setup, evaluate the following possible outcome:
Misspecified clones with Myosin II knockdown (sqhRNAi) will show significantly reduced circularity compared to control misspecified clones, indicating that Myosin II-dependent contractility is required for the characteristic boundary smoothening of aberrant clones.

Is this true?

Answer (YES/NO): NO